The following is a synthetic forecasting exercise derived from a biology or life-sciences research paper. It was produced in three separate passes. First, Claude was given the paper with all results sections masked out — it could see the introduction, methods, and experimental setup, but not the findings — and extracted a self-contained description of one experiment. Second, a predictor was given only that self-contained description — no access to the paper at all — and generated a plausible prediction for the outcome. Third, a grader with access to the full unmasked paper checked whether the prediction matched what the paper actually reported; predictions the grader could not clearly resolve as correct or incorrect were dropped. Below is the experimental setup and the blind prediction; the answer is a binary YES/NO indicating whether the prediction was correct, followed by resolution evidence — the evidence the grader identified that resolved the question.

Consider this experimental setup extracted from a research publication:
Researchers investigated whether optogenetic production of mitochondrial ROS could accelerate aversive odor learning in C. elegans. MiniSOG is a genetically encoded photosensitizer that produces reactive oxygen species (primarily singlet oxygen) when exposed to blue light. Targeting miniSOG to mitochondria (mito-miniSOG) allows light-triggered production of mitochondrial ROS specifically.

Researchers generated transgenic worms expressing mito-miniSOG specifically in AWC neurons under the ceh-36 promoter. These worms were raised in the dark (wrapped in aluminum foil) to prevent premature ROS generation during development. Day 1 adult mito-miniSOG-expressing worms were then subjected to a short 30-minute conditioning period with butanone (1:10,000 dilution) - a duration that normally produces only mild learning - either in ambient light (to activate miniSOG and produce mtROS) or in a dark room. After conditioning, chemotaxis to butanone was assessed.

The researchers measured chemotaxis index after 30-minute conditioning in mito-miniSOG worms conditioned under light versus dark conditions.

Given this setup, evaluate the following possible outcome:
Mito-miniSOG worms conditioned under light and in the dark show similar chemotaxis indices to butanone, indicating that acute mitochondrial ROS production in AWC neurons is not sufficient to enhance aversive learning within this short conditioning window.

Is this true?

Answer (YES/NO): NO